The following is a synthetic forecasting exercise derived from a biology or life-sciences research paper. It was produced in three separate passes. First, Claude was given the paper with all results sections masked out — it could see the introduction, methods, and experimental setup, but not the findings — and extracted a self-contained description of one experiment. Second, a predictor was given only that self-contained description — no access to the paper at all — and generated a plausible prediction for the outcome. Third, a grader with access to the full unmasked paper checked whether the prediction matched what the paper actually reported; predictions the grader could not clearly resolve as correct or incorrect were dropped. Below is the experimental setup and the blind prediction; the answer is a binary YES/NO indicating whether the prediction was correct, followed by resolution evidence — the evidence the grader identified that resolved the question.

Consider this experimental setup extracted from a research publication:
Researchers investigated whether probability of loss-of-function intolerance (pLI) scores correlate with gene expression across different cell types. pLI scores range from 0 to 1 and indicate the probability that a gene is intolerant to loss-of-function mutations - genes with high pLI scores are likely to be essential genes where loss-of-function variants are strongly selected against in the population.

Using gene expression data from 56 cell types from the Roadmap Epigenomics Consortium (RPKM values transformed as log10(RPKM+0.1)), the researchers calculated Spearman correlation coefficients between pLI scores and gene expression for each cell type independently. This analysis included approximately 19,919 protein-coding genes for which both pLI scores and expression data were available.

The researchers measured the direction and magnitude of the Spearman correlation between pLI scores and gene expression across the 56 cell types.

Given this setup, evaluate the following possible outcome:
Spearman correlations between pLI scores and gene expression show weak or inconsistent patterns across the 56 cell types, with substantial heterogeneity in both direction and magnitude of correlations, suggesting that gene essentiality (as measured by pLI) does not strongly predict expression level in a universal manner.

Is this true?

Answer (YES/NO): NO